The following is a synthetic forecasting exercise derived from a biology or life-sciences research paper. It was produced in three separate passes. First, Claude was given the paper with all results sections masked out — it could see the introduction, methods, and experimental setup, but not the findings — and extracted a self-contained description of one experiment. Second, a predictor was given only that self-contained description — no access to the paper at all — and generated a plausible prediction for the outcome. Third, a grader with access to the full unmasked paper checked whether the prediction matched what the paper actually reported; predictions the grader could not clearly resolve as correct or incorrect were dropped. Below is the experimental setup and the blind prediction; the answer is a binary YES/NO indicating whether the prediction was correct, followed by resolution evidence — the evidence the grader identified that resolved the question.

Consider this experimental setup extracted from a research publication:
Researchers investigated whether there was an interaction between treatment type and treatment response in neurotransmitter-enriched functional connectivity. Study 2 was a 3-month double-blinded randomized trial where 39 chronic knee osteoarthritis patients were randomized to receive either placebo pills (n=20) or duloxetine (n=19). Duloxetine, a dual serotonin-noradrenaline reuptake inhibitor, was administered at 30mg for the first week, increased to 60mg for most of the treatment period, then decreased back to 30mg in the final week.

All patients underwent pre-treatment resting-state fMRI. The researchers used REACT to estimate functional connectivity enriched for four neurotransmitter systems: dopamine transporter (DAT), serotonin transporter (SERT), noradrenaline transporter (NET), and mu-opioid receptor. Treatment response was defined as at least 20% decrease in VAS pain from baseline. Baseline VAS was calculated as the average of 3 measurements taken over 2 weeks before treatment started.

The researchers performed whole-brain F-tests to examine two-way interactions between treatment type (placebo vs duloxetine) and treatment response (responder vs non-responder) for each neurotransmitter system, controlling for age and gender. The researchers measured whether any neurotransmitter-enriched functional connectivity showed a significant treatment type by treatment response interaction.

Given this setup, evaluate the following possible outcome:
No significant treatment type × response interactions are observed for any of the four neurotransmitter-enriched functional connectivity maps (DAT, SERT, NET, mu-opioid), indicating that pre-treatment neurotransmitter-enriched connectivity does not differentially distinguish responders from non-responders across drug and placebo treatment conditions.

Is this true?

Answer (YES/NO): NO